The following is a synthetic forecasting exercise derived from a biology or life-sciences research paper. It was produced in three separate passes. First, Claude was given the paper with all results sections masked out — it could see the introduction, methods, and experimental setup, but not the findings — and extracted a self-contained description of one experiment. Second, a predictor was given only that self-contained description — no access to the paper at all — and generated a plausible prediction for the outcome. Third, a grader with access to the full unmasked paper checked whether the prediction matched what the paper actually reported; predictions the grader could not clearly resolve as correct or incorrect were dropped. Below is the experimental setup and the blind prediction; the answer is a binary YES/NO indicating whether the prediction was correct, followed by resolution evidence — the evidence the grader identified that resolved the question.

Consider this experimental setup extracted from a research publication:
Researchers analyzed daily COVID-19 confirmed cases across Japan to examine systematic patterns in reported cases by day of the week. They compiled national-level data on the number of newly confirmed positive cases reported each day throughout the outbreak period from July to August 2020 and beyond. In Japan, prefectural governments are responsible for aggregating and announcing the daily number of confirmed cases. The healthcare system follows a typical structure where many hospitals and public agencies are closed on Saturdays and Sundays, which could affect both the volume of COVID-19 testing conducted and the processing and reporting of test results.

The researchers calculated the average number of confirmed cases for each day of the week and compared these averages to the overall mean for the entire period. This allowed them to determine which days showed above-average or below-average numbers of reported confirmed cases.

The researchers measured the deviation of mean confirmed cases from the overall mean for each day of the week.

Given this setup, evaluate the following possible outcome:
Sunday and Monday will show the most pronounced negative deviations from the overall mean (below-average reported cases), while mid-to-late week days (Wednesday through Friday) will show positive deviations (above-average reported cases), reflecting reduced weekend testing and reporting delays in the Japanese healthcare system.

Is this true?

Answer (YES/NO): NO